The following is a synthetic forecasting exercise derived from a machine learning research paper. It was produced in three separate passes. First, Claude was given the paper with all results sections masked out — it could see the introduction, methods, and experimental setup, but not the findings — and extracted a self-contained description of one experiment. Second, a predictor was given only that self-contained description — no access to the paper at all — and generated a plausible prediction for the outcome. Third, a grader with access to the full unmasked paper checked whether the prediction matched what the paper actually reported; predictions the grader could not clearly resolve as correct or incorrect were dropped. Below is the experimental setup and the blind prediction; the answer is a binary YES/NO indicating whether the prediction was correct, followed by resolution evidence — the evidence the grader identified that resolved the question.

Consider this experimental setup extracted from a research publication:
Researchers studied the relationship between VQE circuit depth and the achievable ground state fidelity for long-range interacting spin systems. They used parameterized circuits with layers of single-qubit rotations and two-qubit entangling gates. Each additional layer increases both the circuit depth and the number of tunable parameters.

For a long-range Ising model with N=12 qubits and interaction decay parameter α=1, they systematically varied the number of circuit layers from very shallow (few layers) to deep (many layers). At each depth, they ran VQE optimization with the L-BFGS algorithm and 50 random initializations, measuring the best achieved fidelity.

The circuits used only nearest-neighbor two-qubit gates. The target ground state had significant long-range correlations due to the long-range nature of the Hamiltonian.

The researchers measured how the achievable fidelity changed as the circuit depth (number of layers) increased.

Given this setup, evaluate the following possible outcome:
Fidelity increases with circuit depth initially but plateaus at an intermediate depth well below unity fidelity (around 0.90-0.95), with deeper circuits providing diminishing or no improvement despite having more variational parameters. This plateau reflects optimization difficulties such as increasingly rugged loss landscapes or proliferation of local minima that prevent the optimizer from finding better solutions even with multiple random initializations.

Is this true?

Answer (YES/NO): NO